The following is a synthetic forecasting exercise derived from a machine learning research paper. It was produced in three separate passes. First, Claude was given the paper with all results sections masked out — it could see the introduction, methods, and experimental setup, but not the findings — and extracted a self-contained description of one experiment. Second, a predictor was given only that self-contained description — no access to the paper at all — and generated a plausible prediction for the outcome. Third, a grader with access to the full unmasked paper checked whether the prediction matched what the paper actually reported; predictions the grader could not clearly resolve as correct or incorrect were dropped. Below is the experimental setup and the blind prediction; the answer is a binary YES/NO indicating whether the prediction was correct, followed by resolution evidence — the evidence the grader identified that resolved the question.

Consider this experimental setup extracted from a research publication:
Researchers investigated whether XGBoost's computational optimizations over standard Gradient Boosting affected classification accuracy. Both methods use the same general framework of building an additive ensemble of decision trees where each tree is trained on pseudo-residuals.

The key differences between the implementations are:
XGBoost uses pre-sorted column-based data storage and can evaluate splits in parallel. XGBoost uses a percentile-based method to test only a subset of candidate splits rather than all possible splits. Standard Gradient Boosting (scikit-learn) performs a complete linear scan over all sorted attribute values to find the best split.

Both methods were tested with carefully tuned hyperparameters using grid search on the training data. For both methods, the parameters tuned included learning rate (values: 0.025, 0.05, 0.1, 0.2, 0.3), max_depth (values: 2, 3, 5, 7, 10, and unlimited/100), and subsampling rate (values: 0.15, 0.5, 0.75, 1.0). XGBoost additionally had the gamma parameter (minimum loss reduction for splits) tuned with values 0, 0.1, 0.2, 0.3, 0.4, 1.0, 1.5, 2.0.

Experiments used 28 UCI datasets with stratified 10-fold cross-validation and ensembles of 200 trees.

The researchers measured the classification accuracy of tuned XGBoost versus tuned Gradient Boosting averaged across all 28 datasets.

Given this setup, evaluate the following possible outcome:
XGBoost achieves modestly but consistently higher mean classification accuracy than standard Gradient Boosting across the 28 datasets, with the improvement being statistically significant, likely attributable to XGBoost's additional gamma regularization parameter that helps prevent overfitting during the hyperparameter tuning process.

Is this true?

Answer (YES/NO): NO